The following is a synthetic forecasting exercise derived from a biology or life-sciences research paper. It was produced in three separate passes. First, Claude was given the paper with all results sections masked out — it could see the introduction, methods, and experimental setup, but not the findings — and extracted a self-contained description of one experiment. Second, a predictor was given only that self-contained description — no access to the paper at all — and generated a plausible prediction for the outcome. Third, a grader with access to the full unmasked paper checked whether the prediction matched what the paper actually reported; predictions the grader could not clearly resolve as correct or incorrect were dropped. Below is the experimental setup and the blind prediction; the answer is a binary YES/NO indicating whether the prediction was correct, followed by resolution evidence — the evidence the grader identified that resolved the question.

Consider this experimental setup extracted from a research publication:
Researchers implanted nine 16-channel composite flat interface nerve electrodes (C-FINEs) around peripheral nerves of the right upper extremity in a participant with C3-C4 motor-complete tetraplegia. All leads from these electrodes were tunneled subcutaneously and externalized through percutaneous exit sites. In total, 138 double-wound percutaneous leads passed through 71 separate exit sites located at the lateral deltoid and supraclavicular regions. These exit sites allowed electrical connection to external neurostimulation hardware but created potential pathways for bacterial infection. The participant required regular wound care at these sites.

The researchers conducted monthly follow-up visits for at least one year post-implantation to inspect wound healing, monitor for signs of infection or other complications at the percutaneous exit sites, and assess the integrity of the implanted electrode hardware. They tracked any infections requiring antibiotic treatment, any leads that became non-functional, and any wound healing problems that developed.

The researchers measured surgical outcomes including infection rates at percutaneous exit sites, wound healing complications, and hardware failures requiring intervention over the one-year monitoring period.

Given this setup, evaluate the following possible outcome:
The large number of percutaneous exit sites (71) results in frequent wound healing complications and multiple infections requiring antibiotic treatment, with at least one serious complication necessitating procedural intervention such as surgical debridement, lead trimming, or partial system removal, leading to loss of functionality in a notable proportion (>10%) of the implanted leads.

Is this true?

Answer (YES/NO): NO